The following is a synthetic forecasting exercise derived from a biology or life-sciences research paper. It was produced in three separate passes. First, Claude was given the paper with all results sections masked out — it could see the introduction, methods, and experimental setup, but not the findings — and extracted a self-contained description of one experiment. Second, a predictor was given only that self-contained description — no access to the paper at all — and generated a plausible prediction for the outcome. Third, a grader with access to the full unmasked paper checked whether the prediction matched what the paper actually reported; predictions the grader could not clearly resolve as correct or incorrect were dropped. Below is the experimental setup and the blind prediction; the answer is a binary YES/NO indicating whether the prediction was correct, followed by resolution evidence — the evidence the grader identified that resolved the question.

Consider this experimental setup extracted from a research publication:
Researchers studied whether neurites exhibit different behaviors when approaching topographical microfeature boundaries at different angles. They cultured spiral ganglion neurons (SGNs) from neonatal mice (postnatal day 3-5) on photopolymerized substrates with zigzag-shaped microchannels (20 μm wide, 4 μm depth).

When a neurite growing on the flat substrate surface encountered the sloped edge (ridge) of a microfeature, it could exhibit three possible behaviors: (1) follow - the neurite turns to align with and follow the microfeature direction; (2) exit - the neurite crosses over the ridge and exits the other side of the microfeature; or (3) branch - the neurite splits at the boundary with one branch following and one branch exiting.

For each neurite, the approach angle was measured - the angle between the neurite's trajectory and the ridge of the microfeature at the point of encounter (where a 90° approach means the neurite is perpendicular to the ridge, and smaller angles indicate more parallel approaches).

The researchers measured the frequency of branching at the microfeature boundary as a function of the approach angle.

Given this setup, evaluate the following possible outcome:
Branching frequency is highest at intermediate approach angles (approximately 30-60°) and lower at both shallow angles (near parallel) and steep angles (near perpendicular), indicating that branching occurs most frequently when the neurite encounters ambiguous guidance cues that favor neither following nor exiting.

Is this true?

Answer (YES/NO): YES